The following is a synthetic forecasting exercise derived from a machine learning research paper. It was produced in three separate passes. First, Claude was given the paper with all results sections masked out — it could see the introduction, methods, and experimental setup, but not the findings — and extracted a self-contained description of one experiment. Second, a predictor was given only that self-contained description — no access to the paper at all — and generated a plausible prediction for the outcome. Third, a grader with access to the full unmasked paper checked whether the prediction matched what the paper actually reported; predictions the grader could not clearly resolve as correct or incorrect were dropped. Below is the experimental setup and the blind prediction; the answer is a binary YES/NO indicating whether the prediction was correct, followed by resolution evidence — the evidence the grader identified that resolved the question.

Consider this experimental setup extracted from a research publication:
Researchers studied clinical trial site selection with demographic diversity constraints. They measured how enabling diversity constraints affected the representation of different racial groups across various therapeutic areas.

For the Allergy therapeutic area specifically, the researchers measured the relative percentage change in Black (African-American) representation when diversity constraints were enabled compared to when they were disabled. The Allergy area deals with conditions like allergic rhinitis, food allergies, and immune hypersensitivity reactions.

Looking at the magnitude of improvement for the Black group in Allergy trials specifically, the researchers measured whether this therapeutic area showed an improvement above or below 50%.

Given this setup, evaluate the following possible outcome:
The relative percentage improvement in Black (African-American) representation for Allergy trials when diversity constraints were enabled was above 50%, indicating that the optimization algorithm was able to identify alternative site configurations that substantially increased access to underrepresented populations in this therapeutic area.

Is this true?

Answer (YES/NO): YES